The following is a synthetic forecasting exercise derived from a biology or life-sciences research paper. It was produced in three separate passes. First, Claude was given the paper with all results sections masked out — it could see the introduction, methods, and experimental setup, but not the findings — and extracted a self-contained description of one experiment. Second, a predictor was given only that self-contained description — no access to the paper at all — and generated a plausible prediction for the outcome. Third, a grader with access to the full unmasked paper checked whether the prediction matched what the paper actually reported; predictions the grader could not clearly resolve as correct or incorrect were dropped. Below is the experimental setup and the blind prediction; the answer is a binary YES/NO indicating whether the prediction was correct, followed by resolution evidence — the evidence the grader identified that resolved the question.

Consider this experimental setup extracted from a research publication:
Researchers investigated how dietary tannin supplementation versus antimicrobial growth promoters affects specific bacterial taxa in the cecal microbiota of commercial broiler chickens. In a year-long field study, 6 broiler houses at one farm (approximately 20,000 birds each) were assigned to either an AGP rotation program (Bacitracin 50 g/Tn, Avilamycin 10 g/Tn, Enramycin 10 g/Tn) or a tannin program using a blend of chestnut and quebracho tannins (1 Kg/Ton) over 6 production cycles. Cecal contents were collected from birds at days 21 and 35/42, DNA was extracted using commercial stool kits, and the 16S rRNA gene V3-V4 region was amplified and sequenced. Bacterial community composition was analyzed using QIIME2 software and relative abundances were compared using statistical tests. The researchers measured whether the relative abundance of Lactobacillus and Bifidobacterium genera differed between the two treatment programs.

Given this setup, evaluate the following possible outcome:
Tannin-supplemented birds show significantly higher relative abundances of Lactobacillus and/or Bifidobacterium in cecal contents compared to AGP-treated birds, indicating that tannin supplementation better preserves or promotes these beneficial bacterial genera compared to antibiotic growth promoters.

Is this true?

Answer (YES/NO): YES